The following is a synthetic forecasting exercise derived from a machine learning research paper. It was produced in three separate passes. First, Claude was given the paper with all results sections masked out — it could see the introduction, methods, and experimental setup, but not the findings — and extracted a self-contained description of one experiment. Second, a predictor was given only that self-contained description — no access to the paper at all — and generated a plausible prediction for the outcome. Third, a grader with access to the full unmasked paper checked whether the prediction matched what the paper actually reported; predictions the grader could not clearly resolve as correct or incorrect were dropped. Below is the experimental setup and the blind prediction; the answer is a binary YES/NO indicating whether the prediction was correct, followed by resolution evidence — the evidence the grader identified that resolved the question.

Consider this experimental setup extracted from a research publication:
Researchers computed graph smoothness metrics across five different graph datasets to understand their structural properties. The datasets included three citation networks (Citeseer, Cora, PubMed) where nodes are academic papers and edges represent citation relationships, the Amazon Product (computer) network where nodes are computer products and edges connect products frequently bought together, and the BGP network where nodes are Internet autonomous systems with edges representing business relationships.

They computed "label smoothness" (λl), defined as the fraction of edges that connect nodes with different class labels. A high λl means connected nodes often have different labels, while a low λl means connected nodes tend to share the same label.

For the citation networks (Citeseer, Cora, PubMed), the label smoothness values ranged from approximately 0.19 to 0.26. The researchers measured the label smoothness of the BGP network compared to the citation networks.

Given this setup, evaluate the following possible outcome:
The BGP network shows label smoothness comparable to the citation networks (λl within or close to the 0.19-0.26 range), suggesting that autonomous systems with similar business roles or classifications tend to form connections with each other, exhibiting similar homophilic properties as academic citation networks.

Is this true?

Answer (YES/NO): NO